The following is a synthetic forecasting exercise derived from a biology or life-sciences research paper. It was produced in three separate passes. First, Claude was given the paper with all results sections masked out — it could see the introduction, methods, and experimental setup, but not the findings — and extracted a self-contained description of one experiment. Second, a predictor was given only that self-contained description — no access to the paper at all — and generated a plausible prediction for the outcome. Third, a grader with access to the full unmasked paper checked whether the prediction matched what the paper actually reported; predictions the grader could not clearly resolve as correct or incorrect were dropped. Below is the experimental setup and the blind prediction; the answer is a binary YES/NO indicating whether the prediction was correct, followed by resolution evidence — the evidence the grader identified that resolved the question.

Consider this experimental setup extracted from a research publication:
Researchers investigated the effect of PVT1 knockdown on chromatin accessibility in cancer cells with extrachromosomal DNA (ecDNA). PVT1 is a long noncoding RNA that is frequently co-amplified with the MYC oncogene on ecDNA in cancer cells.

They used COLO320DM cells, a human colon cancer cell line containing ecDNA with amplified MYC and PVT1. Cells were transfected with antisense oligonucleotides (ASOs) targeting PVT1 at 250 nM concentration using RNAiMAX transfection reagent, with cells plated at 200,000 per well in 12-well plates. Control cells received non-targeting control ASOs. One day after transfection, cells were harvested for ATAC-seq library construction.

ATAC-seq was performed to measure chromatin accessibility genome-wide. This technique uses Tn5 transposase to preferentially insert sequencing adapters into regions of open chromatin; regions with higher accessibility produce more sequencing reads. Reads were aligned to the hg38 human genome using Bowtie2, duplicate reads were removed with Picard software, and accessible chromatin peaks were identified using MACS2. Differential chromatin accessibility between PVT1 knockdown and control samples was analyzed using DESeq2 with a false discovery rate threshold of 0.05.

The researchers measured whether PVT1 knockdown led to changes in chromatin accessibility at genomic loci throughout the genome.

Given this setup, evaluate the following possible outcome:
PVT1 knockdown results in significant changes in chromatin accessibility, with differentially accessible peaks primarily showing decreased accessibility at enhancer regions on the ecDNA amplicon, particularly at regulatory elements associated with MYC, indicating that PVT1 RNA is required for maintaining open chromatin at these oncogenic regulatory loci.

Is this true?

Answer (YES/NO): NO